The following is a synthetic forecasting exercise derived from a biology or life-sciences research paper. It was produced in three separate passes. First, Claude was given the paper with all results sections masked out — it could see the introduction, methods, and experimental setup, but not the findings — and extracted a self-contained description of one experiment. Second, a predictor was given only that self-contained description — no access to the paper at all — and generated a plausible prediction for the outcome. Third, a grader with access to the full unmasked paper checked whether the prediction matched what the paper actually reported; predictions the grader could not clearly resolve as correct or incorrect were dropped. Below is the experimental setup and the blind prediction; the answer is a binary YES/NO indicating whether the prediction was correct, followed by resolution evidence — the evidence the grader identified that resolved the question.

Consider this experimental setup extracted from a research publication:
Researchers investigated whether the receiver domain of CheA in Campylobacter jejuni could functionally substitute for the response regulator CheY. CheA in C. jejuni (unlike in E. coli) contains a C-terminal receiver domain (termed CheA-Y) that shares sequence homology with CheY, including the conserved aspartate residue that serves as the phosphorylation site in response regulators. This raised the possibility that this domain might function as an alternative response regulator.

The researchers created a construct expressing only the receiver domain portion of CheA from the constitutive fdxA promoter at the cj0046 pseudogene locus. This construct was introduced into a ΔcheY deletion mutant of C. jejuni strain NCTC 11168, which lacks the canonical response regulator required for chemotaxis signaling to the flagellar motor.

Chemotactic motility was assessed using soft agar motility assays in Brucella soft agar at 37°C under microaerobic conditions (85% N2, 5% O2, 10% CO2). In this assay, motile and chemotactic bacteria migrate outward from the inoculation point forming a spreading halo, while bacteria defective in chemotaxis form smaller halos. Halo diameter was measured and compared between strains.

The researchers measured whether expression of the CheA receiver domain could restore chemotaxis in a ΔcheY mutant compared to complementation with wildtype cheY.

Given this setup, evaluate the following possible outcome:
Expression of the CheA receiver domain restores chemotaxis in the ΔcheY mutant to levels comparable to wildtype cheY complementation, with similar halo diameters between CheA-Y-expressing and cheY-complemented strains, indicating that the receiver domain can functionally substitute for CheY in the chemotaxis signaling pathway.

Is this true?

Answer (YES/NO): NO